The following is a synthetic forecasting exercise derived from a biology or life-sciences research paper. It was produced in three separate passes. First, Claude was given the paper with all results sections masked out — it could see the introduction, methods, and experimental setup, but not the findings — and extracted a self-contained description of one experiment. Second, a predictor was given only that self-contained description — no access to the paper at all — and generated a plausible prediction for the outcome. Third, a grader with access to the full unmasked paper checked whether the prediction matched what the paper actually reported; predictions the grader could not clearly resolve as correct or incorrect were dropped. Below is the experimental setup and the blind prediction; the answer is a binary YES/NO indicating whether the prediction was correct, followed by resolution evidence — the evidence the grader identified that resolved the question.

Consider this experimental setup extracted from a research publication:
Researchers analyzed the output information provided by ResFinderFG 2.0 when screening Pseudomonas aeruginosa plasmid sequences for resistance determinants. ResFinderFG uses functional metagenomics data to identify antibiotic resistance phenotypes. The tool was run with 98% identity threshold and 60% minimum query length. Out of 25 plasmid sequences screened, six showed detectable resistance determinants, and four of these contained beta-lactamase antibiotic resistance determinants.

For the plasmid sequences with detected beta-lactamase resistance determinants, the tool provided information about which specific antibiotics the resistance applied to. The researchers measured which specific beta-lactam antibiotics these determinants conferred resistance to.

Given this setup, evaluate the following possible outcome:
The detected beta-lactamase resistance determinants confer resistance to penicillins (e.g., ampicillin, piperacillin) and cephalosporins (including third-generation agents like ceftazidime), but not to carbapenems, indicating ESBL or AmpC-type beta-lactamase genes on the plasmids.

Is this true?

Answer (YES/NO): NO